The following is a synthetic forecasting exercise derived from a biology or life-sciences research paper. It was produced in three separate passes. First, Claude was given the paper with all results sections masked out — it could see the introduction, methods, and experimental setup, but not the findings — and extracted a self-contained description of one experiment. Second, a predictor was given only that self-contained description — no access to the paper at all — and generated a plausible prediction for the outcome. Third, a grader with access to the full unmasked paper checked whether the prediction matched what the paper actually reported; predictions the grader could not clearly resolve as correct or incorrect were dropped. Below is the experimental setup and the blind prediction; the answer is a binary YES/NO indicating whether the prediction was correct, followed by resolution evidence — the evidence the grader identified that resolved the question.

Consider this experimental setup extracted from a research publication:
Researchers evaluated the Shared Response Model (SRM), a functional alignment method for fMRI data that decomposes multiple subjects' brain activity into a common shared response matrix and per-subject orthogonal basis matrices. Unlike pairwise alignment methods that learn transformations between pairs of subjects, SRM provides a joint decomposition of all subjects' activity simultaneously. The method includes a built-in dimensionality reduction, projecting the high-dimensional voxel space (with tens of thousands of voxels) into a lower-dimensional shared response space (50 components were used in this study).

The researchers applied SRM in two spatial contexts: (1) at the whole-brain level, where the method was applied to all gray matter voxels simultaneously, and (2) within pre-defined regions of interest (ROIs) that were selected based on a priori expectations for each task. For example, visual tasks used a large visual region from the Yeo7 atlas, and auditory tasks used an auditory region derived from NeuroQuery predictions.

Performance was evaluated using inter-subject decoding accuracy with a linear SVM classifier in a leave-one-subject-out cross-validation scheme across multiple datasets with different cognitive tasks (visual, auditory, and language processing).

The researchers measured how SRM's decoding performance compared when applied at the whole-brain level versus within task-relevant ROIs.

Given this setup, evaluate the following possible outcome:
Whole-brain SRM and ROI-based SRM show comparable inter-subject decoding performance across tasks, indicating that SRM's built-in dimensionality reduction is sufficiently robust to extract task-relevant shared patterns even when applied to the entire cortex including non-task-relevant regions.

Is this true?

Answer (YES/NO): NO